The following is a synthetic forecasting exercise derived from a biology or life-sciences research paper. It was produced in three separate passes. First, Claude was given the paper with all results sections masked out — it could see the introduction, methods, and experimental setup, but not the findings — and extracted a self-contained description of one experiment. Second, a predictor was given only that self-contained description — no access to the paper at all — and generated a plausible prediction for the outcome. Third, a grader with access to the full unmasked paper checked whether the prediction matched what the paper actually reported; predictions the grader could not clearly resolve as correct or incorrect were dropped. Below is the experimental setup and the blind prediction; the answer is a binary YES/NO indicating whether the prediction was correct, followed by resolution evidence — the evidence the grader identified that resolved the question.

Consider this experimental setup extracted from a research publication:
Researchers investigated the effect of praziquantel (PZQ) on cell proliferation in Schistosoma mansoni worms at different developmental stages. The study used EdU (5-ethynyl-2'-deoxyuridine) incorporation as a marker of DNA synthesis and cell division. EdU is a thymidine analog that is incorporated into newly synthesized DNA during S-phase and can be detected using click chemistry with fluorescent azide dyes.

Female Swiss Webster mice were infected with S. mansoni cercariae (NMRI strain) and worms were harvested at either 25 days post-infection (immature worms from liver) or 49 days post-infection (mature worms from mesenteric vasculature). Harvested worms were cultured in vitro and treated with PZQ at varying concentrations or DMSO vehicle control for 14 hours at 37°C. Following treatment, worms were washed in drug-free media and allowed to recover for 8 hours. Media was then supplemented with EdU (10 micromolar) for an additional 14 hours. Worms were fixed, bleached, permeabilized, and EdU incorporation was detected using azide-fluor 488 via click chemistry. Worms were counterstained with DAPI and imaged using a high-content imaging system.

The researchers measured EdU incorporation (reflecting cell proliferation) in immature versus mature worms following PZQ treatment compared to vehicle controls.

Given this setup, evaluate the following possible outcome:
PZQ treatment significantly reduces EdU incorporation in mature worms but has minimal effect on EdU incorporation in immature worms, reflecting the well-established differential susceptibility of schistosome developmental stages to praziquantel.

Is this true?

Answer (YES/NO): YES